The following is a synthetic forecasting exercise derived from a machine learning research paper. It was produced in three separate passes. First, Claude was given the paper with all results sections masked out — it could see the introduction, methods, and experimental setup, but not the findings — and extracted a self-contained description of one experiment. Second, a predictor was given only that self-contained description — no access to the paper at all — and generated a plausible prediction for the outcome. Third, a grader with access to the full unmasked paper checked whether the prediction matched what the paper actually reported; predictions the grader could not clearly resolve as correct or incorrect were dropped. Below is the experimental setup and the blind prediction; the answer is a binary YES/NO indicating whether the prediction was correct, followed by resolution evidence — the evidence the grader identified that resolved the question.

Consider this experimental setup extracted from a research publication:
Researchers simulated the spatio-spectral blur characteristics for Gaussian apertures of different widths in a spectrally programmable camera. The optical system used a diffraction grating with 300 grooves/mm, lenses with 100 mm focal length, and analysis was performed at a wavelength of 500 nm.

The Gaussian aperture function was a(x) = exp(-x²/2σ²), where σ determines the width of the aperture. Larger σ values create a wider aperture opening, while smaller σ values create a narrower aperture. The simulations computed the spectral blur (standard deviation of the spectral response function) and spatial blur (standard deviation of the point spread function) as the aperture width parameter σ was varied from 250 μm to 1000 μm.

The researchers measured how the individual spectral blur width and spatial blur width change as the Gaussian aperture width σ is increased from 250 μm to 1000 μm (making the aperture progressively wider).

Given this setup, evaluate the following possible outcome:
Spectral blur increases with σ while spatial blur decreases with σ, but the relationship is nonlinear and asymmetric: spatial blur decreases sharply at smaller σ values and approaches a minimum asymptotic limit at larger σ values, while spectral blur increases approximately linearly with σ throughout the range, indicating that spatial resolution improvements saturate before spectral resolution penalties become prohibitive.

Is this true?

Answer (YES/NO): NO